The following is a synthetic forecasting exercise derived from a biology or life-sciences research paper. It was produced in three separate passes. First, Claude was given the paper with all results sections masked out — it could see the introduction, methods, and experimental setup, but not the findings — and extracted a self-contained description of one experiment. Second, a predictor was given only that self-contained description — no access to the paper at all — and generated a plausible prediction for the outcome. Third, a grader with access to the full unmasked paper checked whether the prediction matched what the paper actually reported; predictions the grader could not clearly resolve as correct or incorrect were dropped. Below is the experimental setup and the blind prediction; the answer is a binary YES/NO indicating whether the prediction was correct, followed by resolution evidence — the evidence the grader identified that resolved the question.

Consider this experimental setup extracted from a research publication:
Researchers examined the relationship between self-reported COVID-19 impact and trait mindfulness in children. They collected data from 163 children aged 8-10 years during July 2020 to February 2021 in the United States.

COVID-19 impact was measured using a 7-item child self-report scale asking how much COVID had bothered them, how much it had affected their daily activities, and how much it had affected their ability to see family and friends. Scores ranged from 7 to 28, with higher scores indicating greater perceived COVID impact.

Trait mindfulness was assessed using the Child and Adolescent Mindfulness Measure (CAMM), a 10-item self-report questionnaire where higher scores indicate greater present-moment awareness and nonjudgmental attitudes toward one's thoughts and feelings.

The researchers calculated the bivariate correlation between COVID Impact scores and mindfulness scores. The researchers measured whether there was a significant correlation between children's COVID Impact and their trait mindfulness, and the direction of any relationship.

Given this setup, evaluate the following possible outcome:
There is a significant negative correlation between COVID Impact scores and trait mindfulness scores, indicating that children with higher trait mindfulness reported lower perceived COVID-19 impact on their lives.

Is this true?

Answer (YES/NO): YES